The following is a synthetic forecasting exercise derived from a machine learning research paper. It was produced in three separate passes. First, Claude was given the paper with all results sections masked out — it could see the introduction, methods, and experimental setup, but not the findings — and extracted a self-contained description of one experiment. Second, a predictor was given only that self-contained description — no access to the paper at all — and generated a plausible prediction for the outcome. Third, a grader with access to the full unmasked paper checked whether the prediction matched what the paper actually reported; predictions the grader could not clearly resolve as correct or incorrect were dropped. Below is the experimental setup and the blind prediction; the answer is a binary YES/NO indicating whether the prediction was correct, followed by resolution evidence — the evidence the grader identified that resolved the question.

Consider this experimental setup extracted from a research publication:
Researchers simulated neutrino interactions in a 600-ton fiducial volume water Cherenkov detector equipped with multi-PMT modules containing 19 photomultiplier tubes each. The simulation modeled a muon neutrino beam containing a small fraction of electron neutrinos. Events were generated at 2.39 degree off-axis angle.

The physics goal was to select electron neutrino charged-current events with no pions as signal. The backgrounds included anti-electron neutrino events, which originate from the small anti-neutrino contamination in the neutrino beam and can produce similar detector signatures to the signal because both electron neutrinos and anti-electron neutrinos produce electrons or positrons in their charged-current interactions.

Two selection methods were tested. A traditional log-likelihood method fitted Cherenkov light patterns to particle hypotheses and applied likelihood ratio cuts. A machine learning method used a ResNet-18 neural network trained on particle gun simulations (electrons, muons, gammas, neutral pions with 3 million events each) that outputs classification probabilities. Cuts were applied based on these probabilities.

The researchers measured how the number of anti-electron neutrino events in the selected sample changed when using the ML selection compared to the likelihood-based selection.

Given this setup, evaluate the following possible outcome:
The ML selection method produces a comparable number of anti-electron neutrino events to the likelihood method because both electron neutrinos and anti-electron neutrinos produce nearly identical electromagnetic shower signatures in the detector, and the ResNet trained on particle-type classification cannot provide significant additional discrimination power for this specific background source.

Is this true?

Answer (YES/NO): NO